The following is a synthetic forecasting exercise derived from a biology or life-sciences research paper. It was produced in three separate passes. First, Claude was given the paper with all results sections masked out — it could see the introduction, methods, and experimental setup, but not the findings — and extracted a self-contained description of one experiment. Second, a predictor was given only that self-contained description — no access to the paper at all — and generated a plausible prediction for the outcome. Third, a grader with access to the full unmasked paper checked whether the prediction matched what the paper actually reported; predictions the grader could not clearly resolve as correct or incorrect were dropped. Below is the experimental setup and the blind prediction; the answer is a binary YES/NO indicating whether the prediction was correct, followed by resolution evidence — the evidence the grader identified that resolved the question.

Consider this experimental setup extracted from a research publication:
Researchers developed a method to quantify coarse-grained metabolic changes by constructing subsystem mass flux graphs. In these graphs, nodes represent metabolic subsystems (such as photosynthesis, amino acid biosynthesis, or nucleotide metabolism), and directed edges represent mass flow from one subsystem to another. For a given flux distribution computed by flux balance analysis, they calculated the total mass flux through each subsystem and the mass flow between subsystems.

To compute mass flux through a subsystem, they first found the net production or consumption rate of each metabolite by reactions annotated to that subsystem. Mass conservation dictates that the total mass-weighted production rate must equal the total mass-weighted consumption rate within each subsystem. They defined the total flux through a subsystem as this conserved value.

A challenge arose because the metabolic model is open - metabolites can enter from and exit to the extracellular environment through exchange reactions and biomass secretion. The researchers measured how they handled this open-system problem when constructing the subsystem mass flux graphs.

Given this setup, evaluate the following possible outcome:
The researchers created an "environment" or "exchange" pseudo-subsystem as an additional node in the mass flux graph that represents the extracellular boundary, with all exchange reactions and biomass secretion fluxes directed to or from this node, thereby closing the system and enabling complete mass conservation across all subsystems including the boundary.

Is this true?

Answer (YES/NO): YES